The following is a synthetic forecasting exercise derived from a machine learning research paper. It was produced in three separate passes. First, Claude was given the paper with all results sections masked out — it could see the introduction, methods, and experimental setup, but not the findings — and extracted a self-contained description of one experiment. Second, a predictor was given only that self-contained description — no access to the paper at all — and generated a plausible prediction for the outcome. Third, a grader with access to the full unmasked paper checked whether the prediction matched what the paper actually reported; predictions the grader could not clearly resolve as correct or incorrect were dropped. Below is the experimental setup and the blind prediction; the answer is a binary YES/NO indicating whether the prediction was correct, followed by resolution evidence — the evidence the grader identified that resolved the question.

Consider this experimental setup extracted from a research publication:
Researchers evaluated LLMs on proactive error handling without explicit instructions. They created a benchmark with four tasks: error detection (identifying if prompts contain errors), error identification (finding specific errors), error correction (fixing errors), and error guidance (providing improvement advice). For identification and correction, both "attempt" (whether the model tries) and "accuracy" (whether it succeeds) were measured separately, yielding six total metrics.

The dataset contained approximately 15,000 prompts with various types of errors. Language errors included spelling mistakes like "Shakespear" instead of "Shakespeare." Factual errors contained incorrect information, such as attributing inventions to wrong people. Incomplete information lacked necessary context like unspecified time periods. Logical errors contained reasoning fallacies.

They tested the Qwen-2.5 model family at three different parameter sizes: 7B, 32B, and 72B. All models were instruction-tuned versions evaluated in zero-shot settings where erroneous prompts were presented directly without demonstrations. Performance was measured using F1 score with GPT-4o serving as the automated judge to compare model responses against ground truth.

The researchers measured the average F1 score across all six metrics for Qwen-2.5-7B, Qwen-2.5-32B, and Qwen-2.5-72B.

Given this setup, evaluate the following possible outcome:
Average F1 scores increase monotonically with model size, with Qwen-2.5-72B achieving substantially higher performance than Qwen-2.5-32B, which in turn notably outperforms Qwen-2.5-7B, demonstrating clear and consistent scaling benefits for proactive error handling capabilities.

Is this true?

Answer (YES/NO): NO